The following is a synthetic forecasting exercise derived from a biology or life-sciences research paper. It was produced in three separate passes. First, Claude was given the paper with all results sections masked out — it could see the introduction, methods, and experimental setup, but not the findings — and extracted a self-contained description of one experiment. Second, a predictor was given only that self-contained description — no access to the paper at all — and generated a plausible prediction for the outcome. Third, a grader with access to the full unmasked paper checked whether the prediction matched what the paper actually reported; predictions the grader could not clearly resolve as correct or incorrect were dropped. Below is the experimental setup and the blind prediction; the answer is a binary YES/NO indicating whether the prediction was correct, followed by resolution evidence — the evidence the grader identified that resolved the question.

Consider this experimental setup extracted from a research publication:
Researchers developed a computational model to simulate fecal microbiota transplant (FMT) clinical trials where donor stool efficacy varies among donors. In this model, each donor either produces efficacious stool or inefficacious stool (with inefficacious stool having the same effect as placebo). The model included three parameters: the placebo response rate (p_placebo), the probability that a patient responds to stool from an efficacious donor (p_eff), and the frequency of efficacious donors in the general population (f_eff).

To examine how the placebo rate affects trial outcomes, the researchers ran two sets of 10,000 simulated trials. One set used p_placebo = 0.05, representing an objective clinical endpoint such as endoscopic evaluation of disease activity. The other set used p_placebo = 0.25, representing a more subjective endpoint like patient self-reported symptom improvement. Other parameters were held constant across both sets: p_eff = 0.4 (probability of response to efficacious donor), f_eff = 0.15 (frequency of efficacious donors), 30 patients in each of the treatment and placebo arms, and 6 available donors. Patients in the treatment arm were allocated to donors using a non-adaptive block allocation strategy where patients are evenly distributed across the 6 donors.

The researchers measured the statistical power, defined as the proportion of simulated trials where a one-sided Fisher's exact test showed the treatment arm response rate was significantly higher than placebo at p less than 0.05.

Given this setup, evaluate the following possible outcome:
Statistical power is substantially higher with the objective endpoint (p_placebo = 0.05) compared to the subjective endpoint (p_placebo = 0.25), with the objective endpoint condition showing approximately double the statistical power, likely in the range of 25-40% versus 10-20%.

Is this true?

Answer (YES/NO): NO